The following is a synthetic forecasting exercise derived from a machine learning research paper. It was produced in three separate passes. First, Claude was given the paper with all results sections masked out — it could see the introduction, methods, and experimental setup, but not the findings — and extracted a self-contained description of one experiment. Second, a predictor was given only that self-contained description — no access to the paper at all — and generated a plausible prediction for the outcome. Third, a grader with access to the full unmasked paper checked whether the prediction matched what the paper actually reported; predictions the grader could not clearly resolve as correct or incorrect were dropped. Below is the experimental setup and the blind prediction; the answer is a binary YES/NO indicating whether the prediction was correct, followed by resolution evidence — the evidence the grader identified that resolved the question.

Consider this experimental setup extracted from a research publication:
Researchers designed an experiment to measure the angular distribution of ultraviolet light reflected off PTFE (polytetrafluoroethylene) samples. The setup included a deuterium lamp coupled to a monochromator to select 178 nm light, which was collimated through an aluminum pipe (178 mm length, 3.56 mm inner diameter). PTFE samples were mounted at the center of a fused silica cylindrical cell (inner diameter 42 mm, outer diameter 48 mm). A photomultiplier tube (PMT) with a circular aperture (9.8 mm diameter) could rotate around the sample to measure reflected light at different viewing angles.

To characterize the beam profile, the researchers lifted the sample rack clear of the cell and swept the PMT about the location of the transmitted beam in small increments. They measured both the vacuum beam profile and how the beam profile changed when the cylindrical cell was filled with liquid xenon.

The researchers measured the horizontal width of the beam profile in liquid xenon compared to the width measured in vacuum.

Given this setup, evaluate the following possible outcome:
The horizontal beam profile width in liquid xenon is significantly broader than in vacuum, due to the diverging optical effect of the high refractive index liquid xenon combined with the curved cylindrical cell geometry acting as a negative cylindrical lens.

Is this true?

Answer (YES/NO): YES